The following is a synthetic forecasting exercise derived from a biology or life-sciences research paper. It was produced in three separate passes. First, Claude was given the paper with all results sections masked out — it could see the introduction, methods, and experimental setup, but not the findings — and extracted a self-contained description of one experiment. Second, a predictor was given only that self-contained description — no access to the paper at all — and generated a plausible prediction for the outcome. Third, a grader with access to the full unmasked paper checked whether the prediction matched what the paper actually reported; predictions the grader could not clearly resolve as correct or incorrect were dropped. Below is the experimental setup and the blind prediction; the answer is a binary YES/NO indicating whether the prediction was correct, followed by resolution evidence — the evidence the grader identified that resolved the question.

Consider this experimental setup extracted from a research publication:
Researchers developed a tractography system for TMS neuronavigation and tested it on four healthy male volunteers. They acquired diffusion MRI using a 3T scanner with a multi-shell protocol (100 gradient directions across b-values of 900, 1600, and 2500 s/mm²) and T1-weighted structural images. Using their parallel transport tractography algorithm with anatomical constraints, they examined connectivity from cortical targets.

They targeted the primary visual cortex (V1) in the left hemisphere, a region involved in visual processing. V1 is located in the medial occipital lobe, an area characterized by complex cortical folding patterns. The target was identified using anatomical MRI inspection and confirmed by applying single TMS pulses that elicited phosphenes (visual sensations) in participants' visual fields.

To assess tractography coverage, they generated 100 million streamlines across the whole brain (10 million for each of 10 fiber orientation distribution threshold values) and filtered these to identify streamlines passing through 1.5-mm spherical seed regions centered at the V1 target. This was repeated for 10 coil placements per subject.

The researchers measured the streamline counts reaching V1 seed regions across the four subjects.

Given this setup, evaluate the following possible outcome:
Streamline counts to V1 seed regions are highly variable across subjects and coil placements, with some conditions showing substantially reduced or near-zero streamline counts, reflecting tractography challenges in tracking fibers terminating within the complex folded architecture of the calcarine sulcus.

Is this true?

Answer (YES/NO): YES